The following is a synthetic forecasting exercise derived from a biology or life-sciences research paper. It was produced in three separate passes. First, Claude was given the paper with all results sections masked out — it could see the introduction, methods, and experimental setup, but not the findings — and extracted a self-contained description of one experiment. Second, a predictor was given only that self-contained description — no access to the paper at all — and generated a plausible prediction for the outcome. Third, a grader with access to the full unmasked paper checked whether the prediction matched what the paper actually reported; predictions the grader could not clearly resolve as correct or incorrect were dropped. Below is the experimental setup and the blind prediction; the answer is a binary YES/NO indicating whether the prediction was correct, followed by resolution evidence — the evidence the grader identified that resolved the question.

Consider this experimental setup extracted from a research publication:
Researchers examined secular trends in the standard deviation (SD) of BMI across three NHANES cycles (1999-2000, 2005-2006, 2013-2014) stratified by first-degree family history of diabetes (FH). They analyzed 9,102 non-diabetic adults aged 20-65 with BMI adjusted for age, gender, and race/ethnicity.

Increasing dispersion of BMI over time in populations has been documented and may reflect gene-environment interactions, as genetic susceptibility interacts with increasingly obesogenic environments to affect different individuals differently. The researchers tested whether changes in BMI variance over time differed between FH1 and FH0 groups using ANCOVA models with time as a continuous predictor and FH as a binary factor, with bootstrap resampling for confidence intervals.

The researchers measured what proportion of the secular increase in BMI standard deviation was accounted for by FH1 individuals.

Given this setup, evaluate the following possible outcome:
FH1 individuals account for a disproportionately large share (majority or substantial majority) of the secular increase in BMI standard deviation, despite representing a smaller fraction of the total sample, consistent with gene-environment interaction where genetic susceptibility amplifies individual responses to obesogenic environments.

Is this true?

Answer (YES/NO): YES